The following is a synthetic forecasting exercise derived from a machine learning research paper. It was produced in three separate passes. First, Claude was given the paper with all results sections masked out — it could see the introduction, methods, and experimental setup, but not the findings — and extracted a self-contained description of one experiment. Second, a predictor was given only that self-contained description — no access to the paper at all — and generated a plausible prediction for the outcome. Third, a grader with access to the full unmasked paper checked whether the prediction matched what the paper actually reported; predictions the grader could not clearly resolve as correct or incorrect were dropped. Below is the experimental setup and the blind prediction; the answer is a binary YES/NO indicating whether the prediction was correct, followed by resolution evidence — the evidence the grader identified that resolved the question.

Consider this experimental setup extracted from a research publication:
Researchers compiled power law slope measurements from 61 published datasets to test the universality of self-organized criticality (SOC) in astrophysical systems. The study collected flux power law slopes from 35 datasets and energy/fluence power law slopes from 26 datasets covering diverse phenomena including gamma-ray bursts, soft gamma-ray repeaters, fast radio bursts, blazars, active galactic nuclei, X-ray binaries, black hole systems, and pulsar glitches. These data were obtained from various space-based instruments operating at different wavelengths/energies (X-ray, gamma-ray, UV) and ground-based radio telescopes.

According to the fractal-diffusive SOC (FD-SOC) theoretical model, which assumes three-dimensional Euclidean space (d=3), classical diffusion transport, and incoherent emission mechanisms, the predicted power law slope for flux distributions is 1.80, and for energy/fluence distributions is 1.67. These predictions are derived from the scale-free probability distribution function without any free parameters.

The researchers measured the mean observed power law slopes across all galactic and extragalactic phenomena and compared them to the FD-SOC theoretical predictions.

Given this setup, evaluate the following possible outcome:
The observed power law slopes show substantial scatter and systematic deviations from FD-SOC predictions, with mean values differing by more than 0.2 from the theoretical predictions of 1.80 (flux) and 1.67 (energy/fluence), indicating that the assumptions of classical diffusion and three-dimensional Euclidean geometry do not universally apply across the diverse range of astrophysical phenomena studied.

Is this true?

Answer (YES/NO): NO